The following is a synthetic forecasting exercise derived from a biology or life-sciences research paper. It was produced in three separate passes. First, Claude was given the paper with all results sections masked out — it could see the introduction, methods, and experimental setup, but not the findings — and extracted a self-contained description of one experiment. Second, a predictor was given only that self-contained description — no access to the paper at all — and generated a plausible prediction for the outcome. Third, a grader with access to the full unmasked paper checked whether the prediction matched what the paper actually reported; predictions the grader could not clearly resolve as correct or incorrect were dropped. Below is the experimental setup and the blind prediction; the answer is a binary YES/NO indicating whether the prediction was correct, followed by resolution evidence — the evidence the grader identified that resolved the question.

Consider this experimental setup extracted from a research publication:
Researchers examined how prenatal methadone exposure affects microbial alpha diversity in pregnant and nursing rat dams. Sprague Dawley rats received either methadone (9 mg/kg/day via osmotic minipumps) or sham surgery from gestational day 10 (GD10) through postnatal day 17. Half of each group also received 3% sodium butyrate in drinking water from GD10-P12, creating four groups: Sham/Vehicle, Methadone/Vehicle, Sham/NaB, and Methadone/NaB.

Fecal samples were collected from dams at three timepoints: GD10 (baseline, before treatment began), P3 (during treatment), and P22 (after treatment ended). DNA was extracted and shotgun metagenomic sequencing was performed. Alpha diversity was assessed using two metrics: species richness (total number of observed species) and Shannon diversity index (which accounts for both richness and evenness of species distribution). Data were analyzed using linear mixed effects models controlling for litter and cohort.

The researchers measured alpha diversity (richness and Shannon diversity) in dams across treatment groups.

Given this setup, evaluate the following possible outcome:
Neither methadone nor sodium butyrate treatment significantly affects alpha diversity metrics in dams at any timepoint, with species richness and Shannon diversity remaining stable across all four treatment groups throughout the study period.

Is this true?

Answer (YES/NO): NO